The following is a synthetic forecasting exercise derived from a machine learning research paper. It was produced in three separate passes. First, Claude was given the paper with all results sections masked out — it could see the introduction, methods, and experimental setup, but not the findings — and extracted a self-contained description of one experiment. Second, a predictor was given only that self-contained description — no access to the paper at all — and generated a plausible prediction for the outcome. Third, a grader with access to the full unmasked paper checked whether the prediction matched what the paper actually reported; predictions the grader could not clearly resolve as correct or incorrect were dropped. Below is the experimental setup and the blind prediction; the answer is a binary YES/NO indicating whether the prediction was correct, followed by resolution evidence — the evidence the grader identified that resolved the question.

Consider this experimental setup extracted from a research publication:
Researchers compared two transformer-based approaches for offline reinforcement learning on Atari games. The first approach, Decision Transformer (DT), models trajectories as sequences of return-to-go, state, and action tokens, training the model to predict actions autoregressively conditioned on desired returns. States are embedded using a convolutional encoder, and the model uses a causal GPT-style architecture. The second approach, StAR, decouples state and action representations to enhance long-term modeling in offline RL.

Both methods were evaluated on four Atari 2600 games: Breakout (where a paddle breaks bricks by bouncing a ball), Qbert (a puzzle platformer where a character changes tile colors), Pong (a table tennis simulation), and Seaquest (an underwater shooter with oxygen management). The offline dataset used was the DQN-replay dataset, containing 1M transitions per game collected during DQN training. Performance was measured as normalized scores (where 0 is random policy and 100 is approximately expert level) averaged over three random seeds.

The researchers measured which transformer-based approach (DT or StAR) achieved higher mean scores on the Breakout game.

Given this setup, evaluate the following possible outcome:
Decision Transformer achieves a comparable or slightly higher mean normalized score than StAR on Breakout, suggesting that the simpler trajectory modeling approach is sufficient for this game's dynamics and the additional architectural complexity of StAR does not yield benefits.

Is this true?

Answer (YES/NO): NO